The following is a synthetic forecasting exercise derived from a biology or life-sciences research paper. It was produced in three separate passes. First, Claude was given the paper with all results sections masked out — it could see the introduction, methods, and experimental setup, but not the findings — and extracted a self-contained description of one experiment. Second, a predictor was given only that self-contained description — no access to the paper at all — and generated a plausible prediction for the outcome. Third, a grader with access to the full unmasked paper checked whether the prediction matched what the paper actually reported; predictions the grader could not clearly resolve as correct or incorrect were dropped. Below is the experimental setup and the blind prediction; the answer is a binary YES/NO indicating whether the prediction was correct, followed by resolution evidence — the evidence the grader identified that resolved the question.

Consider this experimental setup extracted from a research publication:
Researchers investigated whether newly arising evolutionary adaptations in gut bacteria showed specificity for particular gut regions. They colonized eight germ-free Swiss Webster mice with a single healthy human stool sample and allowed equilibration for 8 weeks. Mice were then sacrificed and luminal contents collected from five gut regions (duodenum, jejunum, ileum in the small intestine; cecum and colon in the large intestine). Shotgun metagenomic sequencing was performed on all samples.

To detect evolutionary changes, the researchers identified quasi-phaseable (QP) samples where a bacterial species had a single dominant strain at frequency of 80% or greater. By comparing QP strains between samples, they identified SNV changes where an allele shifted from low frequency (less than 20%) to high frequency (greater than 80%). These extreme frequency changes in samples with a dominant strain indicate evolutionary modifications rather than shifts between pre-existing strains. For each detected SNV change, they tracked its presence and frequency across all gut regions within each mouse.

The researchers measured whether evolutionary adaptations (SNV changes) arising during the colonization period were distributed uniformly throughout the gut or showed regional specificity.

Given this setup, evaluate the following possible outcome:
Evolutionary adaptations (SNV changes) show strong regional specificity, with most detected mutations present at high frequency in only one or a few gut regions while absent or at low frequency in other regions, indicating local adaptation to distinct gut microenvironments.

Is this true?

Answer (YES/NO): NO